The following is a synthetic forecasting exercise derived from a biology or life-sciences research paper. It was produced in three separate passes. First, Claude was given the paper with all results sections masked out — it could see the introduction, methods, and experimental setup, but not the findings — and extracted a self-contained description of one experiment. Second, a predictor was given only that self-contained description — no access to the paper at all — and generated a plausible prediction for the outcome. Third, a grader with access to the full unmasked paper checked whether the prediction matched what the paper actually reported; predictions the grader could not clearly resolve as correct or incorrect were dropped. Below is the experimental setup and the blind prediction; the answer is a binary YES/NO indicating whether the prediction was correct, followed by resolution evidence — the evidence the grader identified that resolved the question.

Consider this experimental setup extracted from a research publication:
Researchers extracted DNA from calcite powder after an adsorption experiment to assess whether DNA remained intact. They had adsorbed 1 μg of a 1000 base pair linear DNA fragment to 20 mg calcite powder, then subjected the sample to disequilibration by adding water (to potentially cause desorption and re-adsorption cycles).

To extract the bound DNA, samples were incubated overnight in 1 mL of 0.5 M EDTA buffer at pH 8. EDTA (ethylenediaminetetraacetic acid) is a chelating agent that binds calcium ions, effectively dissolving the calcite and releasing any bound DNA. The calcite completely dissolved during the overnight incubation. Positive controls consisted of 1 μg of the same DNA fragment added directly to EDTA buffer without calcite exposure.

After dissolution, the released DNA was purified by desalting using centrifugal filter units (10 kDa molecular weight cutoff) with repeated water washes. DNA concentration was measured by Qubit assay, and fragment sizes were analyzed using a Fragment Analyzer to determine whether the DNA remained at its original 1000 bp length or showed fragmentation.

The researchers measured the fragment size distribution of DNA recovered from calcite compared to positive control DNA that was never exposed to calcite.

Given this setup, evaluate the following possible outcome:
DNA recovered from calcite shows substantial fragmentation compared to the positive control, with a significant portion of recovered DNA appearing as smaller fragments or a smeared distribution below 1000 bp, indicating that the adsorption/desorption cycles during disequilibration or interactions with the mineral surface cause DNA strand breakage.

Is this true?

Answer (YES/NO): YES